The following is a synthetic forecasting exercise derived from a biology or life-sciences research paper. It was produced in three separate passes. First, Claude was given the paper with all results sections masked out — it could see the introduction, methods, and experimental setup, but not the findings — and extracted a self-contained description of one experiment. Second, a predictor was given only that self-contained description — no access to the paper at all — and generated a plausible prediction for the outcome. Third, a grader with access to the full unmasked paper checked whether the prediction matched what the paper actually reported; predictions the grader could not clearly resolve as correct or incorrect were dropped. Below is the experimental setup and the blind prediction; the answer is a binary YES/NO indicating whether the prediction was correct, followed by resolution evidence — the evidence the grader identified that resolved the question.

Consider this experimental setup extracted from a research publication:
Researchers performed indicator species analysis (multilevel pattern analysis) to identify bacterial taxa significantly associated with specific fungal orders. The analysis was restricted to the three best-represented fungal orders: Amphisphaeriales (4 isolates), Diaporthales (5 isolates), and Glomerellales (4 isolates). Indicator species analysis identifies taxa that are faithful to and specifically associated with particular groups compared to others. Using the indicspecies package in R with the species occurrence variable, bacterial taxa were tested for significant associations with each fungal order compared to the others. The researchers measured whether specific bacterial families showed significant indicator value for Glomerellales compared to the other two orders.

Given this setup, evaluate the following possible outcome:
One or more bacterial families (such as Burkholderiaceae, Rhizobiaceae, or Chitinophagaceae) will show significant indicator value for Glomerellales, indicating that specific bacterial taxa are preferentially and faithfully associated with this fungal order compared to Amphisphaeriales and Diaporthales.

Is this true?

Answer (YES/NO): YES